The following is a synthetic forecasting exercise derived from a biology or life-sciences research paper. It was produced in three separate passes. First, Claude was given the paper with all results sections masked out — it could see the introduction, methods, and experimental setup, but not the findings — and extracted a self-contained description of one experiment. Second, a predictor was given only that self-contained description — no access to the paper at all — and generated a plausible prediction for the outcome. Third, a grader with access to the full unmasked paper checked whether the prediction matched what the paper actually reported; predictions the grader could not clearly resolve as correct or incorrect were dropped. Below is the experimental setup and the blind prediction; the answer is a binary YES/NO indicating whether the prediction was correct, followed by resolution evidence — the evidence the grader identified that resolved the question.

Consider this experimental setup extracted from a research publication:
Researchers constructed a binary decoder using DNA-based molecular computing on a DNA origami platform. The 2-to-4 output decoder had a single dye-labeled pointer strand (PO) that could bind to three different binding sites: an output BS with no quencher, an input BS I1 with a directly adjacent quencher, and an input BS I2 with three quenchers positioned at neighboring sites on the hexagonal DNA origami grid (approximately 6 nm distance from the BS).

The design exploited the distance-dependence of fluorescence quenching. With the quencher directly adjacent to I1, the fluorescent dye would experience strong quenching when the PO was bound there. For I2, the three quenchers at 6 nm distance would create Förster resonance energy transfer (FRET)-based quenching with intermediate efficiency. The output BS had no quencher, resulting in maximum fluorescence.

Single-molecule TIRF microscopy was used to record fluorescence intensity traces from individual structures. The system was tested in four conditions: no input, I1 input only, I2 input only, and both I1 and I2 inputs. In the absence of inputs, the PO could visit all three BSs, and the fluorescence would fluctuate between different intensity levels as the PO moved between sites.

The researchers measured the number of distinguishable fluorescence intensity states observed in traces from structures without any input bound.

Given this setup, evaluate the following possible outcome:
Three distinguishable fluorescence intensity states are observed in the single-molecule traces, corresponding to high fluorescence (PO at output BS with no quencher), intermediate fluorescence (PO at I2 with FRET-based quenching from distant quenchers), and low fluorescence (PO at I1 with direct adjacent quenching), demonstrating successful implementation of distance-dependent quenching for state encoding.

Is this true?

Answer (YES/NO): YES